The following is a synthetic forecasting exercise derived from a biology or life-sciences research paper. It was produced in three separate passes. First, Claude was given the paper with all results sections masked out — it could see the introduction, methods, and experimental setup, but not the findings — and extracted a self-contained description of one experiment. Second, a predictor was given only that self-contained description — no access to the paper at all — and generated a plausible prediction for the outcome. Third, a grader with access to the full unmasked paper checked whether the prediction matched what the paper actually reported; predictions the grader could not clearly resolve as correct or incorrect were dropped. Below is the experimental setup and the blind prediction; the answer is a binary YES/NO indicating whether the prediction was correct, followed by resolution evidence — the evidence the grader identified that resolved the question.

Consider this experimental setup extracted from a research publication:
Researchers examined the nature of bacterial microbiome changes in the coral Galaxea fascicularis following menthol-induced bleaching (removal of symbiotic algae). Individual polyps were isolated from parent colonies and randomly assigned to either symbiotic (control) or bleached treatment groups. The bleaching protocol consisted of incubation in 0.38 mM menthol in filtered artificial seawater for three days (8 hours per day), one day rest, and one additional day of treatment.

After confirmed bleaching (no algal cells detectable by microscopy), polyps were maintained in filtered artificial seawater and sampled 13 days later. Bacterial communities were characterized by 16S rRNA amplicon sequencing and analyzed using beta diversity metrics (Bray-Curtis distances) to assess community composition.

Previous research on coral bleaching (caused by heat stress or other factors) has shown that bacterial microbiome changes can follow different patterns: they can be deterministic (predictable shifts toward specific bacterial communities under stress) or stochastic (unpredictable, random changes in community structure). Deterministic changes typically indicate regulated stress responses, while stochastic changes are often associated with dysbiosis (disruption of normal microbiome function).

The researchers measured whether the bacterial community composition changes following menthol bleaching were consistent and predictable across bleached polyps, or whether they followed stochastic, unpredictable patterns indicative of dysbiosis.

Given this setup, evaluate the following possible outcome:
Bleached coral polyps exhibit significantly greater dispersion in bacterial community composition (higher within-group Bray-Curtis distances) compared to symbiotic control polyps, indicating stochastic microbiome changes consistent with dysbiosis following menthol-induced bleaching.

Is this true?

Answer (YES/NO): YES